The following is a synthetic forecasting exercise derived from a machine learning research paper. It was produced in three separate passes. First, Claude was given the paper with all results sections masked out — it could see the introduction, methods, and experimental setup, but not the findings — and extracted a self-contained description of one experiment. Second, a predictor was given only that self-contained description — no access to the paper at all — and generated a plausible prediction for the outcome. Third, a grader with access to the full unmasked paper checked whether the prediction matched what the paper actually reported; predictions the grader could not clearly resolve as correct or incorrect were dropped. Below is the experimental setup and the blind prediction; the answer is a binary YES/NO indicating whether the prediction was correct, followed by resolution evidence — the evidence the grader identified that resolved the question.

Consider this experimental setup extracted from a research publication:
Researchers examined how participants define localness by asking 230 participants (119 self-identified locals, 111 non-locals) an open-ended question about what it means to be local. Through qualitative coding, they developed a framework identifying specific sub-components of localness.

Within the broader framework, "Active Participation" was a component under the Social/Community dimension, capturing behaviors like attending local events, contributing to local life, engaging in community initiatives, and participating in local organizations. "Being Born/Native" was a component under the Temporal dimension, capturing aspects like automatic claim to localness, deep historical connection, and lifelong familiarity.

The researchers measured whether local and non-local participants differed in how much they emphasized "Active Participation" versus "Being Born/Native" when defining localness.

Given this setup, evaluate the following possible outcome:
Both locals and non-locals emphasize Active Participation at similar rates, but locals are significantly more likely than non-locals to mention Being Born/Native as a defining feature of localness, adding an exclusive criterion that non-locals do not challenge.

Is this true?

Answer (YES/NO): NO